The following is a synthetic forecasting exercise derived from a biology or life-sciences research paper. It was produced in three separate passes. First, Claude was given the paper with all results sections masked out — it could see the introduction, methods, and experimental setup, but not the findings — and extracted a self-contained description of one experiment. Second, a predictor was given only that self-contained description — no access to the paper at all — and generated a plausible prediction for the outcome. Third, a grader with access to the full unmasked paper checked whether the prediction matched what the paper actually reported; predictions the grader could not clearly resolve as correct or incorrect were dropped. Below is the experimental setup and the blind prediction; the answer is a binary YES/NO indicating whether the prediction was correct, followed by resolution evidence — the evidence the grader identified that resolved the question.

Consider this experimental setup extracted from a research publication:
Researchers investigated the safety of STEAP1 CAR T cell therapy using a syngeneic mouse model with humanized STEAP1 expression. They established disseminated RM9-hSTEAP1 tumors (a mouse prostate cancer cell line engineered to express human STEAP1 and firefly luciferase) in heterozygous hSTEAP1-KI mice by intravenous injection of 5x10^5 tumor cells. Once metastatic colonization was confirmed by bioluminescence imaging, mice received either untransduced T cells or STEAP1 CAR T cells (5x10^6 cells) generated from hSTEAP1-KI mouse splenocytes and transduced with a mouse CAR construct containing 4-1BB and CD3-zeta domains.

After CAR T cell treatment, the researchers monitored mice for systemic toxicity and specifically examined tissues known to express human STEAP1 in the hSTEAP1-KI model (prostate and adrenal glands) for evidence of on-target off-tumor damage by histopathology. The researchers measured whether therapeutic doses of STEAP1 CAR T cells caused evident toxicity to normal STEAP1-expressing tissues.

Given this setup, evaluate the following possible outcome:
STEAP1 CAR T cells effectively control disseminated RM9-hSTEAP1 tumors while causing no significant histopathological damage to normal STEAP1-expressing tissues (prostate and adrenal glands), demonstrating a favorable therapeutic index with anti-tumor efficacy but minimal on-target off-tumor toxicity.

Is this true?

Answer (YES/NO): YES